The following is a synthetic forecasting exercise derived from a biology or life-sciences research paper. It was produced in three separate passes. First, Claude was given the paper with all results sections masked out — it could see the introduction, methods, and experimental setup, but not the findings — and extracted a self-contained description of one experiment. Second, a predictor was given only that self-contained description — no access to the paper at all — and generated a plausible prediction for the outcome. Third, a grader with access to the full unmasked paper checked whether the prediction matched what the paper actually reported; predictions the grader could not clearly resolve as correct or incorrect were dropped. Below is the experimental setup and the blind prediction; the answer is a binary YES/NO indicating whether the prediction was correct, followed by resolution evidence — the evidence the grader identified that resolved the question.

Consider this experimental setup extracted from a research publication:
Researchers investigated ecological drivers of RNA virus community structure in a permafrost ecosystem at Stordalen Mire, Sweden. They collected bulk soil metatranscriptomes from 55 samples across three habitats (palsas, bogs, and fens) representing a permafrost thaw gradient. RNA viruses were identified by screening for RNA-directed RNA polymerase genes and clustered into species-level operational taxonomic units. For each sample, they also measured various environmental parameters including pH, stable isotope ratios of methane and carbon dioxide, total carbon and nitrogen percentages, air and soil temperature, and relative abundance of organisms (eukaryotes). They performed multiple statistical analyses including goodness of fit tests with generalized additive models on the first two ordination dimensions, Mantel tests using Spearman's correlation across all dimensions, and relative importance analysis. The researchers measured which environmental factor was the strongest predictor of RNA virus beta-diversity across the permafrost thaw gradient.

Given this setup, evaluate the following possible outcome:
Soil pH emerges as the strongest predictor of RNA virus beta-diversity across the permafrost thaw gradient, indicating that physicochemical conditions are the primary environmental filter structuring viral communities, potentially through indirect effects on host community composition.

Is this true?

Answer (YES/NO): YES